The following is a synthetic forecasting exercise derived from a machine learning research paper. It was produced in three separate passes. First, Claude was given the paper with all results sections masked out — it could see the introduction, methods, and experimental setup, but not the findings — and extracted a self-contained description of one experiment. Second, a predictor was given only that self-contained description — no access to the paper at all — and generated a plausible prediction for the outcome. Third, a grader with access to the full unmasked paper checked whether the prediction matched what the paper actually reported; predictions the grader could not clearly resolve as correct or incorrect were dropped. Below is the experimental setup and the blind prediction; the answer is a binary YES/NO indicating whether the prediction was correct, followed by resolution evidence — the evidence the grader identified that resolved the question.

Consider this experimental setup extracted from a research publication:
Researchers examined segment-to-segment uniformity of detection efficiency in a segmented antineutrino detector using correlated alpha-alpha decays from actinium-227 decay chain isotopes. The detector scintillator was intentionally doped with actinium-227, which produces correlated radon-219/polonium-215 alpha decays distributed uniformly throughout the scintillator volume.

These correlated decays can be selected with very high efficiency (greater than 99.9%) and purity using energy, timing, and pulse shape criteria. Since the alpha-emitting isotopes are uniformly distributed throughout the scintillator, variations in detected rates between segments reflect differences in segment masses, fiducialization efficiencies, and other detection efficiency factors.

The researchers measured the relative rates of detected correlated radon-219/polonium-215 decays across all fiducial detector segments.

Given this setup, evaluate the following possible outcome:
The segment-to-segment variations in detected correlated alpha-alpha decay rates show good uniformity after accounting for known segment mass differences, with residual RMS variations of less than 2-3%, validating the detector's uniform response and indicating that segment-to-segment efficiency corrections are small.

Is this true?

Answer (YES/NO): YES